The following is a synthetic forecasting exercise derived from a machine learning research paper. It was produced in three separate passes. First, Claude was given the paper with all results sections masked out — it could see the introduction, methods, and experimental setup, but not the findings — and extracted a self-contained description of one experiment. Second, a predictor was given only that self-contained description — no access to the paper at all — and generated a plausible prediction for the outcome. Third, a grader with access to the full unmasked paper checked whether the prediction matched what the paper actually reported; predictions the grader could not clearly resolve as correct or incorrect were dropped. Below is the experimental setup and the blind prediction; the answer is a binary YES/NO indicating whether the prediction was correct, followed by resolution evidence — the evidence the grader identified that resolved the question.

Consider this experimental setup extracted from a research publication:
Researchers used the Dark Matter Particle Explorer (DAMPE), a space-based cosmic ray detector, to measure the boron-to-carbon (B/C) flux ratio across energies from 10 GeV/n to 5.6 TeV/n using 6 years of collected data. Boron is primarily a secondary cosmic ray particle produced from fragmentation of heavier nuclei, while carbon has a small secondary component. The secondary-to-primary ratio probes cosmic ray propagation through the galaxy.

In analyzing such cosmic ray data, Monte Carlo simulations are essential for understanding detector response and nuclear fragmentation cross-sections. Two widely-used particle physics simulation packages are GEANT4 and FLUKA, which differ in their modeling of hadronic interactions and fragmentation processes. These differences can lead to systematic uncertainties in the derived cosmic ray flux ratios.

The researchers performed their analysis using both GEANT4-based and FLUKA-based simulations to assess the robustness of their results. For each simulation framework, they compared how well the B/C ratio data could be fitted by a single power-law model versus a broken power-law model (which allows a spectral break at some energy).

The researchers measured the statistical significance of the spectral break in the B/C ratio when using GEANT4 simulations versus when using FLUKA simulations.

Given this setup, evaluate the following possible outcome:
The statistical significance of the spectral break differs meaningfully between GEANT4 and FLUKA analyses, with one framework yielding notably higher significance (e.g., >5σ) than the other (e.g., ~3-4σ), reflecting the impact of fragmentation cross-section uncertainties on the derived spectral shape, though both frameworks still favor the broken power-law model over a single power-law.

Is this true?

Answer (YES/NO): NO